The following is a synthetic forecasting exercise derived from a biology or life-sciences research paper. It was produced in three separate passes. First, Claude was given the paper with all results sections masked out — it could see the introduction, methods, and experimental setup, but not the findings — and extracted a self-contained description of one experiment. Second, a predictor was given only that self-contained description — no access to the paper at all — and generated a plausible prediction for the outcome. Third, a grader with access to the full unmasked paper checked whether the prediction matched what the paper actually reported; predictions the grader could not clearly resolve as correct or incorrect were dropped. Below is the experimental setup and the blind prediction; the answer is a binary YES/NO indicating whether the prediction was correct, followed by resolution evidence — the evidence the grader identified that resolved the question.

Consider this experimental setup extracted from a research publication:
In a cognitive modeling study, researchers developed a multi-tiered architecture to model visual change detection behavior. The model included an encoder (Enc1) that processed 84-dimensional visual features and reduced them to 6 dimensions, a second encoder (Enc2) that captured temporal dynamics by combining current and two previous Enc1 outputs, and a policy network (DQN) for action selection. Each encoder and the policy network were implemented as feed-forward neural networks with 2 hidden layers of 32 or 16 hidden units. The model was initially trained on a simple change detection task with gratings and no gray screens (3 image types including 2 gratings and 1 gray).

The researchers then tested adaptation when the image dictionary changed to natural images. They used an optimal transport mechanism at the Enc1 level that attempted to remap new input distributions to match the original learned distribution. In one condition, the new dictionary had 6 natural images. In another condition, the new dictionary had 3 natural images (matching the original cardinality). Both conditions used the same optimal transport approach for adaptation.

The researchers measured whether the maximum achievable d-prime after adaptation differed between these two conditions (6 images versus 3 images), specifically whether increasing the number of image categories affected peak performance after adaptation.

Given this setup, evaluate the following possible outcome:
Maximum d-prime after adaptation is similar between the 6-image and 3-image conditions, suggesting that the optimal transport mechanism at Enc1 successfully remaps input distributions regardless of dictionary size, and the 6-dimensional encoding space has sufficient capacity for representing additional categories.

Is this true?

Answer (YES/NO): NO